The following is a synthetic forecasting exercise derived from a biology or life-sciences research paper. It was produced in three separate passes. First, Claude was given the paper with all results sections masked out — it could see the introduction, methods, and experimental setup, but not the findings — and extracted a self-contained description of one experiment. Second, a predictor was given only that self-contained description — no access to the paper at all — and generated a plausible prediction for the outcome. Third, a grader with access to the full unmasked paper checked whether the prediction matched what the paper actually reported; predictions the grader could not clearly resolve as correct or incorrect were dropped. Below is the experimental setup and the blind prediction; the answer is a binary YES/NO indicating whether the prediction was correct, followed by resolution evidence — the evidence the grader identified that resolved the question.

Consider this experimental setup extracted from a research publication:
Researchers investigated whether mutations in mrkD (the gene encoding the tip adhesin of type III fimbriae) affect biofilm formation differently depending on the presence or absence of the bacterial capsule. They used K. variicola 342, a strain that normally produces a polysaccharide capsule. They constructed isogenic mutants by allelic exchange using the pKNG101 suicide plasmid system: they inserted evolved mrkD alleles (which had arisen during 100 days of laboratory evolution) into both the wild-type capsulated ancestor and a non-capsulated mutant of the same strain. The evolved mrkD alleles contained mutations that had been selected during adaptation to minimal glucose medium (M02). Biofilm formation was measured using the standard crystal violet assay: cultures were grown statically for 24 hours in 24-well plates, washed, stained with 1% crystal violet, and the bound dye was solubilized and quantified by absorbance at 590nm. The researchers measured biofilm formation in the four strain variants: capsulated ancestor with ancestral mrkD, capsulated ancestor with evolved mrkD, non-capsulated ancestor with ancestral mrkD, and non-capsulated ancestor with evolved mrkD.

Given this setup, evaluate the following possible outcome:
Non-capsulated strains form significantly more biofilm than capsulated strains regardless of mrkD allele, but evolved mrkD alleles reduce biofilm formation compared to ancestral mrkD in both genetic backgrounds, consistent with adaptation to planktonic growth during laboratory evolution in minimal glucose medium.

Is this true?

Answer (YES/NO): NO